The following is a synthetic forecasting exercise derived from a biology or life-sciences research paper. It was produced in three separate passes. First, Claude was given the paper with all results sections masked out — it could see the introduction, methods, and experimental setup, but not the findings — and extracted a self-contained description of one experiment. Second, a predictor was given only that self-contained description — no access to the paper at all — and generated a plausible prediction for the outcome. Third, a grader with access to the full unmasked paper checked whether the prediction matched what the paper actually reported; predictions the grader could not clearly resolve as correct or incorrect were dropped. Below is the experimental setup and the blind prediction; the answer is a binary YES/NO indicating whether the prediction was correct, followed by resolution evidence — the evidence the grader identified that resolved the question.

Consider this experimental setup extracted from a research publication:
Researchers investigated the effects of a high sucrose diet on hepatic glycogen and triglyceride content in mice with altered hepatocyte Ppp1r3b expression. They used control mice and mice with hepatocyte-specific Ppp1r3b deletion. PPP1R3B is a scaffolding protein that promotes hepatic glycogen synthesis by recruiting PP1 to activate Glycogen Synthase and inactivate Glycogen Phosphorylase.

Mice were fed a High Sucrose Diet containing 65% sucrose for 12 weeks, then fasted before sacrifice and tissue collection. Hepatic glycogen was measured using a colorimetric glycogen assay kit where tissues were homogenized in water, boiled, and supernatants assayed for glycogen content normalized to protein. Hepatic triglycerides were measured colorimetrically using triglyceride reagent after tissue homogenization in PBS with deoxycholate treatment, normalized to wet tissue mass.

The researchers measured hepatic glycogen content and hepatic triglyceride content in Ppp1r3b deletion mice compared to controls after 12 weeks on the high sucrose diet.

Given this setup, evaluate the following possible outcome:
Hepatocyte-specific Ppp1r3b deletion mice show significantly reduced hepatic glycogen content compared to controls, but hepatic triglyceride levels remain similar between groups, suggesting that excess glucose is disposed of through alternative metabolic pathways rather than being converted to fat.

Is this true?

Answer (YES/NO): NO